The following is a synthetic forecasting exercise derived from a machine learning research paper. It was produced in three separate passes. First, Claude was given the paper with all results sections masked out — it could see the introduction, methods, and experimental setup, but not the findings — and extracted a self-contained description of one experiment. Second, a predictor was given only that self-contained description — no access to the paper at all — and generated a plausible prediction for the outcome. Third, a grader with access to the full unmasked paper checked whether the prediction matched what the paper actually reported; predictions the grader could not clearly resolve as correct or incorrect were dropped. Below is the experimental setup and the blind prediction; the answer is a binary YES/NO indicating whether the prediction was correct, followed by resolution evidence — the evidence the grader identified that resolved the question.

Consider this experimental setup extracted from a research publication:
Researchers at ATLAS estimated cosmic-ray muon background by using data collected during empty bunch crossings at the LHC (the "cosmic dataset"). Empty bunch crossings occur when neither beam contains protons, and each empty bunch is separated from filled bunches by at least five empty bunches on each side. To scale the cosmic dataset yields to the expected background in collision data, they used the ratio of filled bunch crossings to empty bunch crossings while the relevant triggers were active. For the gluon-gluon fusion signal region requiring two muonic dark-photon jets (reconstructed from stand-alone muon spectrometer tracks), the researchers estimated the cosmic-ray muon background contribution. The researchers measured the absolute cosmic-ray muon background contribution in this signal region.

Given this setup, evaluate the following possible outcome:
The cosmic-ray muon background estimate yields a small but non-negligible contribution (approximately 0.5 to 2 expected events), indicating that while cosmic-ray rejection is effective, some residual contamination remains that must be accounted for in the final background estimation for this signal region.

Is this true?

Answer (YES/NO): NO